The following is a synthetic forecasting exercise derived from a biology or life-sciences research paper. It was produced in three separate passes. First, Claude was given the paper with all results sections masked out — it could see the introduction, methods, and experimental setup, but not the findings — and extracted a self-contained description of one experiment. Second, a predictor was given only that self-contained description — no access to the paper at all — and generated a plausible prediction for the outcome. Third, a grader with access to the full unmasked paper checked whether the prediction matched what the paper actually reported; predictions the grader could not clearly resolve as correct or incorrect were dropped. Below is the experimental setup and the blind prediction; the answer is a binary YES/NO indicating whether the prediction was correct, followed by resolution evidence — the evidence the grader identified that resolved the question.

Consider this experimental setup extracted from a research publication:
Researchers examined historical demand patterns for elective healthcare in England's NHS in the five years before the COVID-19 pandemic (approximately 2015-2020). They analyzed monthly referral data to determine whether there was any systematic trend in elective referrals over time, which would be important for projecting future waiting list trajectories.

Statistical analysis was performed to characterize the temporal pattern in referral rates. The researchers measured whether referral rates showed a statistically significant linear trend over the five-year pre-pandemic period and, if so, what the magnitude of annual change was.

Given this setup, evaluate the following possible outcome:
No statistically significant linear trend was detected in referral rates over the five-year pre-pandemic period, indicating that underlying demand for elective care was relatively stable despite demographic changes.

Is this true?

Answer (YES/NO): NO